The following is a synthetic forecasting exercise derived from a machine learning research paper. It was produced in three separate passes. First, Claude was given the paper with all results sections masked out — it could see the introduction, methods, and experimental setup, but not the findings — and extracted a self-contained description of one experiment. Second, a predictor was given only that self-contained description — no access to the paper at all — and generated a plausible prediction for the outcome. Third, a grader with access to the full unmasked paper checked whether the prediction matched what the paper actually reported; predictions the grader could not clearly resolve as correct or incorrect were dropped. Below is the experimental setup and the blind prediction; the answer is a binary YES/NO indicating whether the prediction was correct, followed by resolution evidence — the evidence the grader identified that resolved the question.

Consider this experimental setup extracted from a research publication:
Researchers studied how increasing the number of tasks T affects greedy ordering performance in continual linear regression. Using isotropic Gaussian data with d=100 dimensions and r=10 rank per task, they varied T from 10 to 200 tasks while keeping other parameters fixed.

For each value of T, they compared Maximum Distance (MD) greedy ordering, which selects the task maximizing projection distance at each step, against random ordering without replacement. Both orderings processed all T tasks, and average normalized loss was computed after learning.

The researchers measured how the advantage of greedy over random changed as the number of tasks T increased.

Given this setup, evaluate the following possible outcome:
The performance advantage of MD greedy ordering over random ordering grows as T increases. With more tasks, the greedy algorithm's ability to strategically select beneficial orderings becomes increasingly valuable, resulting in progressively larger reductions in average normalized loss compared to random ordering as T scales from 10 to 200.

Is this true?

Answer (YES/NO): YES